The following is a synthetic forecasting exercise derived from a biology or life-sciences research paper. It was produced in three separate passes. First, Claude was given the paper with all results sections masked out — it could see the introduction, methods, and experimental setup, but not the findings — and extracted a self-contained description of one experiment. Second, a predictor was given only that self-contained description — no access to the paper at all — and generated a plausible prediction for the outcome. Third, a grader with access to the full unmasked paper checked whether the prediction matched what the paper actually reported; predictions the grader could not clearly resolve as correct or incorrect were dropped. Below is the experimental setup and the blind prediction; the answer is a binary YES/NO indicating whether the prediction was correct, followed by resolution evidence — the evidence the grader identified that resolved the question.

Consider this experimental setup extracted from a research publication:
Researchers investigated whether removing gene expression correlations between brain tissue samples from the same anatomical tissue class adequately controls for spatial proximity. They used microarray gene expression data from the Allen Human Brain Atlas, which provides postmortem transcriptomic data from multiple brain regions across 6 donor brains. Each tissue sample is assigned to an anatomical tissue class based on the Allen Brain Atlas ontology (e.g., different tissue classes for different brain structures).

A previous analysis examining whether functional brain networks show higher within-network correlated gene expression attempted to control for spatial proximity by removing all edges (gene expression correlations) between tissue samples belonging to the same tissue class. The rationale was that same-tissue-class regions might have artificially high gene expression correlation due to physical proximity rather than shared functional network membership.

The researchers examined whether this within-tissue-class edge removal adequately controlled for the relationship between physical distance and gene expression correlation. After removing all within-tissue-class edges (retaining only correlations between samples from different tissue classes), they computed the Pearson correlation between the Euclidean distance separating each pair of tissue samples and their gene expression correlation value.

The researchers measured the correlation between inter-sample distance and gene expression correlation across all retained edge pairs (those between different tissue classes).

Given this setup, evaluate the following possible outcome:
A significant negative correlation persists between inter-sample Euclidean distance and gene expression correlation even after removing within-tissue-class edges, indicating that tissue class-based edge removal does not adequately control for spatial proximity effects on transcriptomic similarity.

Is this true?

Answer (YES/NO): YES